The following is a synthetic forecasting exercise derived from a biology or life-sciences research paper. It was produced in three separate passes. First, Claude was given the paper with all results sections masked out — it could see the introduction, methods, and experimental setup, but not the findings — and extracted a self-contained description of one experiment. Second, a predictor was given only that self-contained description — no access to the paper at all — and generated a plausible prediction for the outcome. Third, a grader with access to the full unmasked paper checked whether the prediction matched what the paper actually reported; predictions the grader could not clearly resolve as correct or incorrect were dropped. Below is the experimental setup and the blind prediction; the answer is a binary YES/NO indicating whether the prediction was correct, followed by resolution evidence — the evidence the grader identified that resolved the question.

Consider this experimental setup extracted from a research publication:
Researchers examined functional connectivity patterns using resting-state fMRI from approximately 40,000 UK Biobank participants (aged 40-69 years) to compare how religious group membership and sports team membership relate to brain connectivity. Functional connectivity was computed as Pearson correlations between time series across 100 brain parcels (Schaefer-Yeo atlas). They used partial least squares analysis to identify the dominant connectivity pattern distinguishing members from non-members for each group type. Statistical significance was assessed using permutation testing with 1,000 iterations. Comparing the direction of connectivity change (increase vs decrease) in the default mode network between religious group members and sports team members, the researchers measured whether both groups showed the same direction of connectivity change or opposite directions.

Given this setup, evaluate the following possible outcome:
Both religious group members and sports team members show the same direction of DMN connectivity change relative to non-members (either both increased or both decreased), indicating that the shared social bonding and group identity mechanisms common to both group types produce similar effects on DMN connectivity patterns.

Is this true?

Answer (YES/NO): YES